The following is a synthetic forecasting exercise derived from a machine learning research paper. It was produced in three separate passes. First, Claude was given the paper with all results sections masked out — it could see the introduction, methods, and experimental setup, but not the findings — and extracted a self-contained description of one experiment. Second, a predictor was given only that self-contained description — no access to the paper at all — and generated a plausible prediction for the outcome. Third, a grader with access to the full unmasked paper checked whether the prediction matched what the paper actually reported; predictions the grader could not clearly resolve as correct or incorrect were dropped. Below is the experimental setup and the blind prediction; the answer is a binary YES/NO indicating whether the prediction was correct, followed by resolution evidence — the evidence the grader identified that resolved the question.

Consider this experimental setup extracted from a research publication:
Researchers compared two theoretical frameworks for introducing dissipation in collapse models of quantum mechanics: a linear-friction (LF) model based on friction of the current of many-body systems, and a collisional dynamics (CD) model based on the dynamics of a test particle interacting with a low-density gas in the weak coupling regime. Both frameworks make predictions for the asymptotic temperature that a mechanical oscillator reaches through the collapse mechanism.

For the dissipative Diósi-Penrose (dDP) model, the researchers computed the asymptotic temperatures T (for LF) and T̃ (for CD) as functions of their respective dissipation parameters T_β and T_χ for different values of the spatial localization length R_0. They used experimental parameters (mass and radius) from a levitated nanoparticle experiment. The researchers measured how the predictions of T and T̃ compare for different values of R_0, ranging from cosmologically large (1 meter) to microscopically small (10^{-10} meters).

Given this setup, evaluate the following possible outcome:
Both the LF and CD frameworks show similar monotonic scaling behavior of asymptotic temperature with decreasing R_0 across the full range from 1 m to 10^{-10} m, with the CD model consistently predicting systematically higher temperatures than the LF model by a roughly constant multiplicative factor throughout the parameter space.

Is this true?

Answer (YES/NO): NO